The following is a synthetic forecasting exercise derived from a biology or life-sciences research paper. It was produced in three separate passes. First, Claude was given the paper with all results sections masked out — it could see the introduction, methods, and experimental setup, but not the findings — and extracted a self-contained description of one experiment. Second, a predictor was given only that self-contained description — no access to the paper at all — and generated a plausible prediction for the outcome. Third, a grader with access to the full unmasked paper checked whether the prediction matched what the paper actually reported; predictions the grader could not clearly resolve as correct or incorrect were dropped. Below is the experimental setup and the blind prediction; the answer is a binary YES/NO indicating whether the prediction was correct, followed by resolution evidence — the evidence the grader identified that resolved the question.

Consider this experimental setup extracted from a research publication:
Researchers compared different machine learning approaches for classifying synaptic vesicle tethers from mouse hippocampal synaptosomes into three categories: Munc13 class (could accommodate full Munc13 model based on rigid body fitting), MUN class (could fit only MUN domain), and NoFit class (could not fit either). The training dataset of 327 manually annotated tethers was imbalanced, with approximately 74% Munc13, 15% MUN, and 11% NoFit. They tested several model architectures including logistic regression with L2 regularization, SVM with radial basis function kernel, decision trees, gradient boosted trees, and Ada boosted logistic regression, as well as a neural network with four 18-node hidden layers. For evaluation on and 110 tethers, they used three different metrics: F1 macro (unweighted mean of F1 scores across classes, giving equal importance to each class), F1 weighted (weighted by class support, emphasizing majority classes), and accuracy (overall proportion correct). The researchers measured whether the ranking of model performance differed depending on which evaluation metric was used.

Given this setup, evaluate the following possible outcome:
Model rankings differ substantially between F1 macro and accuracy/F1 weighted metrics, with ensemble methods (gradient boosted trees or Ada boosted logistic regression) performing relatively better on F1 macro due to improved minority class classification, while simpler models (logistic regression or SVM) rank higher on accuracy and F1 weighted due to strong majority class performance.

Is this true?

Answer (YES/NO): NO